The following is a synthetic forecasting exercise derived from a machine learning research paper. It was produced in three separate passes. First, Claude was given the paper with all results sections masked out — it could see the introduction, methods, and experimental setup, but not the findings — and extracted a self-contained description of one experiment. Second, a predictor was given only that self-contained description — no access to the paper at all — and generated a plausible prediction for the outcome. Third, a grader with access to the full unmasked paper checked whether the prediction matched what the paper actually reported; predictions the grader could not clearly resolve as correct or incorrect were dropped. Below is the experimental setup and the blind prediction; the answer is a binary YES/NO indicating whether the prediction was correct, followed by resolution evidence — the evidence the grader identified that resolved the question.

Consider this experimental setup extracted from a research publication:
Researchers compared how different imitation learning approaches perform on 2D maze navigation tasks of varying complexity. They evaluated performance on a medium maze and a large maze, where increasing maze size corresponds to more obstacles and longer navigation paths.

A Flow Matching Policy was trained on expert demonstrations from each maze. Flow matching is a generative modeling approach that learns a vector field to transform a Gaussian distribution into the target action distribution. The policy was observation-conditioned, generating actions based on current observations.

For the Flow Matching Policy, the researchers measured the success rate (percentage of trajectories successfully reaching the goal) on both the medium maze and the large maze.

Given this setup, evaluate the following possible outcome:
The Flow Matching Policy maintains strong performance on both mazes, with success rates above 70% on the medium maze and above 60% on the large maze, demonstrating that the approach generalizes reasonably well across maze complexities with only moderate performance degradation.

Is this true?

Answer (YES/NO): YES